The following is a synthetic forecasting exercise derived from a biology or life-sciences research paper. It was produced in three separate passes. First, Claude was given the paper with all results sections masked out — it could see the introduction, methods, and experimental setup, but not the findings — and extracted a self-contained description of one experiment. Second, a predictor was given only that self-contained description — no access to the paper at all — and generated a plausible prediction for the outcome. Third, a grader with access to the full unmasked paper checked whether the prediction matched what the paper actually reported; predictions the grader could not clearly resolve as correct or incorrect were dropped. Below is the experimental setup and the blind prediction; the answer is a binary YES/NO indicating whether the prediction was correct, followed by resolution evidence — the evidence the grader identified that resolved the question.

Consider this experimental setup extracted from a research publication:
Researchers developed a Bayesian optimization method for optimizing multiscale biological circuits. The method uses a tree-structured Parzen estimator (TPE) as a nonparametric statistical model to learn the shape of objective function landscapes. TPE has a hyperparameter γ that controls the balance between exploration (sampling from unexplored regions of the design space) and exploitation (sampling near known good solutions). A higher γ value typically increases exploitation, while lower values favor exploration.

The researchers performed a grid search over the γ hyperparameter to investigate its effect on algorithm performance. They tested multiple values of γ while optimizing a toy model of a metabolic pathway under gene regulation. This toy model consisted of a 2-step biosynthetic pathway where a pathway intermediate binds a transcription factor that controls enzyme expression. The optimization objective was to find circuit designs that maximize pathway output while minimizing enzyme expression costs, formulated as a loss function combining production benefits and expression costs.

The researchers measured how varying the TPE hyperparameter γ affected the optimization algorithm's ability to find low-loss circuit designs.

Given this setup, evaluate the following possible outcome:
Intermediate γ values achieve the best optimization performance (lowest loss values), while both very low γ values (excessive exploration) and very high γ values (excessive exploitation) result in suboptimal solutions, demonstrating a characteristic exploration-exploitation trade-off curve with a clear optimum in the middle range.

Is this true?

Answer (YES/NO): NO